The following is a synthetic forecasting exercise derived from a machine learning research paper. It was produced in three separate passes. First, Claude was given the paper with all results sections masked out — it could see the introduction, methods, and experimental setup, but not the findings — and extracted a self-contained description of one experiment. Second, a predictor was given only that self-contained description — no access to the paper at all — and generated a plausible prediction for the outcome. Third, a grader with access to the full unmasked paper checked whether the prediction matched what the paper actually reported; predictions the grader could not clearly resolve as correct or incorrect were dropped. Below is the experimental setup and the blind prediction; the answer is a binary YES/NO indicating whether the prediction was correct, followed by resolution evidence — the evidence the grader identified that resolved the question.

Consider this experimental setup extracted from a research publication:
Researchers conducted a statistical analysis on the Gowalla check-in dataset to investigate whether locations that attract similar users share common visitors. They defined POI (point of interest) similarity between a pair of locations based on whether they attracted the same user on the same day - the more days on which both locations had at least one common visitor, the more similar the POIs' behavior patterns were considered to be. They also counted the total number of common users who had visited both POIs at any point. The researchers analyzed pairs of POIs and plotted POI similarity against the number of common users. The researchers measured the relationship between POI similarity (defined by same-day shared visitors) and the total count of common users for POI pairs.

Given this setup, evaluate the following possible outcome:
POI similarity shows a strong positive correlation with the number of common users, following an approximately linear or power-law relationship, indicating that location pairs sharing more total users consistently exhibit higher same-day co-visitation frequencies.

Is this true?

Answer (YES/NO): YES